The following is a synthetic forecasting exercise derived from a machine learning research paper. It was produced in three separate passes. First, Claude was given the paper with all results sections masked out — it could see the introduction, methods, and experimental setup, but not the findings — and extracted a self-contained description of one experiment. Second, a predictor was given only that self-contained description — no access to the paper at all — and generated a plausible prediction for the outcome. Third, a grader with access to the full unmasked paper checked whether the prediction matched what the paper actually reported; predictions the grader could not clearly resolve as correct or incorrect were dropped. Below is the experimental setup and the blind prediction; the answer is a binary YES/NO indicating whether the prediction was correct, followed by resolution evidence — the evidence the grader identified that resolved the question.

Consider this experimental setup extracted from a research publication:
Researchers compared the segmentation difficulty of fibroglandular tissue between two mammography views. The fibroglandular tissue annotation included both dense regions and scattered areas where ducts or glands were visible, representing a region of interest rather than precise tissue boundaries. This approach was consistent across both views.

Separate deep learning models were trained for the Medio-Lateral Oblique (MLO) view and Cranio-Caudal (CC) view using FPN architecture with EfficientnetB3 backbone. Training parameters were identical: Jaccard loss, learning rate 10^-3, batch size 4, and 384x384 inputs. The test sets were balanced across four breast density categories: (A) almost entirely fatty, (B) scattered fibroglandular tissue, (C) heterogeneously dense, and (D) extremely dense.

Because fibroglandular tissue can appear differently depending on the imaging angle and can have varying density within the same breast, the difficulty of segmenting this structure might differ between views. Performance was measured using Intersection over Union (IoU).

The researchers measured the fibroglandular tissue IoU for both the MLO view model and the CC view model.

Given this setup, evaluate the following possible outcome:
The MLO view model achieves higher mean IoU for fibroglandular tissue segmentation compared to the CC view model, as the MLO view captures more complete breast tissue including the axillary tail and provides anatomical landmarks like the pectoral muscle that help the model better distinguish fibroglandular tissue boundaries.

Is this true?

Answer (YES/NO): YES